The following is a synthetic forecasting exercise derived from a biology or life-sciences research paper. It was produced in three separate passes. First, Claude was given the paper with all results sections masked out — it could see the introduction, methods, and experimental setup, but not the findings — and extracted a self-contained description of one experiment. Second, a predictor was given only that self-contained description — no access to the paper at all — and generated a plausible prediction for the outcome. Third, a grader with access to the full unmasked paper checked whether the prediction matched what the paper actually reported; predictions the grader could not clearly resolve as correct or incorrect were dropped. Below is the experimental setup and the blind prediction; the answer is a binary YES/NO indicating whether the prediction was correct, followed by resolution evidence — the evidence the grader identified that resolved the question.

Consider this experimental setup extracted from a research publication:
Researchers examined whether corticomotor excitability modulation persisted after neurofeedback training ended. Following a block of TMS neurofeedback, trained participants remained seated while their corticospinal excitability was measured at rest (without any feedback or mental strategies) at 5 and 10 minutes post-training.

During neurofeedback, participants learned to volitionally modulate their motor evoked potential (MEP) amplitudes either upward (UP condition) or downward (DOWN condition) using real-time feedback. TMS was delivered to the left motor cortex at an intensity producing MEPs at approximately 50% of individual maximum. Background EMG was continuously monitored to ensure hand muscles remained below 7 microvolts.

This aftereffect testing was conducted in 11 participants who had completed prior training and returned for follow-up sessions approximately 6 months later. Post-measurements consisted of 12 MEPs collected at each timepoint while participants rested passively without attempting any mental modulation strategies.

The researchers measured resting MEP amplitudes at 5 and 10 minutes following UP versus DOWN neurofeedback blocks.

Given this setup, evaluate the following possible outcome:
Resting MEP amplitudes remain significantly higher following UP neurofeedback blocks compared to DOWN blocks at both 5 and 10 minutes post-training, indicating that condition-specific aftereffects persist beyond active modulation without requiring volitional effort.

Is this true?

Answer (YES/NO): NO